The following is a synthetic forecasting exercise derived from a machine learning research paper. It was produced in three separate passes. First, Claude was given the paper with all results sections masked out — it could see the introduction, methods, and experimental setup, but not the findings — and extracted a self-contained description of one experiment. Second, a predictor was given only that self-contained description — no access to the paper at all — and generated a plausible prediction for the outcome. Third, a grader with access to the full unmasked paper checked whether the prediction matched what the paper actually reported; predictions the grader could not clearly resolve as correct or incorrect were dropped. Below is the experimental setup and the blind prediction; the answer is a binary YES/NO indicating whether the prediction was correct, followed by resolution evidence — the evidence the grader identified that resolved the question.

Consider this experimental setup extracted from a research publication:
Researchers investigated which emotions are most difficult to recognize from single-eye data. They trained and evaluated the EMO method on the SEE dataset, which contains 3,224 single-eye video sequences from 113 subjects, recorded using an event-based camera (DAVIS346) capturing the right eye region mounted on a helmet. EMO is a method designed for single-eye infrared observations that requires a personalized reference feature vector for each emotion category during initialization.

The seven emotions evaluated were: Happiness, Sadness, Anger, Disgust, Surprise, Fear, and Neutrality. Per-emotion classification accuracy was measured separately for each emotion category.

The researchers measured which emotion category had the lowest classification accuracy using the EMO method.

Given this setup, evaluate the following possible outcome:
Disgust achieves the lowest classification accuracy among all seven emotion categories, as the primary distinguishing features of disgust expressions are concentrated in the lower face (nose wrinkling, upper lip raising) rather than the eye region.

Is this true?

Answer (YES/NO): NO